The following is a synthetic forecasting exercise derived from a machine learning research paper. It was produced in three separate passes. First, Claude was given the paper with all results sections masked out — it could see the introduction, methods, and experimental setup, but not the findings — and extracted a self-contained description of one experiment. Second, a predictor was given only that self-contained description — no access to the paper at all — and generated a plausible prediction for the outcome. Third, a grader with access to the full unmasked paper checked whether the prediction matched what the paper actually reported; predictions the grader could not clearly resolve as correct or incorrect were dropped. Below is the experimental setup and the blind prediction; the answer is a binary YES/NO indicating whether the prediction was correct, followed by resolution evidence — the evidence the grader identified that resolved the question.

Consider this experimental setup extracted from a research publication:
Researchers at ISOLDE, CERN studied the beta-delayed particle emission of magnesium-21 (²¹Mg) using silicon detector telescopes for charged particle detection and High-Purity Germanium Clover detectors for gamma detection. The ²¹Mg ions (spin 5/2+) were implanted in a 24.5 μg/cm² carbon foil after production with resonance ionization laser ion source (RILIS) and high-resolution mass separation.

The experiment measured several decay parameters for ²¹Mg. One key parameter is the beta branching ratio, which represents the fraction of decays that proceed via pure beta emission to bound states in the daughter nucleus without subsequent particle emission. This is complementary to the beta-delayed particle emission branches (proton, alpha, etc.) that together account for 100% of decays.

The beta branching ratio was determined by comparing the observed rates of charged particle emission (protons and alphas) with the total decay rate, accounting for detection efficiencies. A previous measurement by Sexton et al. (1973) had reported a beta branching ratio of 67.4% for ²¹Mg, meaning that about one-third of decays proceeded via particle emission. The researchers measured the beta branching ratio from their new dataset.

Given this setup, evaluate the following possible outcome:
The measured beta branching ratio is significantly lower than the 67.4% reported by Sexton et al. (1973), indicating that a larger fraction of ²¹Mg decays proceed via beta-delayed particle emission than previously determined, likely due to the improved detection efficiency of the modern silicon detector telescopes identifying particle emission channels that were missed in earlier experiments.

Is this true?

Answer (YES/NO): NO